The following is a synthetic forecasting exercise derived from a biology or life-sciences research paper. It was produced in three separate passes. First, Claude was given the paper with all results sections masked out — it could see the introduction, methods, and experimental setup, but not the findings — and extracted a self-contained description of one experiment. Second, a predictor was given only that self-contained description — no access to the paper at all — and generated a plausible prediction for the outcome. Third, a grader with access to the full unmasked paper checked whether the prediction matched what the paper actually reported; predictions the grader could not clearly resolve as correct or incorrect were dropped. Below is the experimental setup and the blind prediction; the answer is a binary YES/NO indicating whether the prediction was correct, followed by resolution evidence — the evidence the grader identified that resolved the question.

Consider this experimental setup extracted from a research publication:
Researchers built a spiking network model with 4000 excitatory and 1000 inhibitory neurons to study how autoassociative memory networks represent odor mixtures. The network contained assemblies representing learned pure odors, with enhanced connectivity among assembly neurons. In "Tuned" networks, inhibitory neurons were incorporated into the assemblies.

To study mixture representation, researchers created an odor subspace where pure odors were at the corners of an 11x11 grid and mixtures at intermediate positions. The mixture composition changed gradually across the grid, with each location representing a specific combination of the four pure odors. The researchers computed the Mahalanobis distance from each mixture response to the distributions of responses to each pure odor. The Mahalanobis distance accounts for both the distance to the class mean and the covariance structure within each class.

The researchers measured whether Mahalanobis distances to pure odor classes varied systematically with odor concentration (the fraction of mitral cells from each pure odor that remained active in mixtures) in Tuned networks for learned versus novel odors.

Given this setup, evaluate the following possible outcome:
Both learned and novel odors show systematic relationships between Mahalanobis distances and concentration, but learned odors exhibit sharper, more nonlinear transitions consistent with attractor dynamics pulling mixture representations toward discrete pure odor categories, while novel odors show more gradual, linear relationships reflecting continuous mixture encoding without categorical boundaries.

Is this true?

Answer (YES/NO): NO